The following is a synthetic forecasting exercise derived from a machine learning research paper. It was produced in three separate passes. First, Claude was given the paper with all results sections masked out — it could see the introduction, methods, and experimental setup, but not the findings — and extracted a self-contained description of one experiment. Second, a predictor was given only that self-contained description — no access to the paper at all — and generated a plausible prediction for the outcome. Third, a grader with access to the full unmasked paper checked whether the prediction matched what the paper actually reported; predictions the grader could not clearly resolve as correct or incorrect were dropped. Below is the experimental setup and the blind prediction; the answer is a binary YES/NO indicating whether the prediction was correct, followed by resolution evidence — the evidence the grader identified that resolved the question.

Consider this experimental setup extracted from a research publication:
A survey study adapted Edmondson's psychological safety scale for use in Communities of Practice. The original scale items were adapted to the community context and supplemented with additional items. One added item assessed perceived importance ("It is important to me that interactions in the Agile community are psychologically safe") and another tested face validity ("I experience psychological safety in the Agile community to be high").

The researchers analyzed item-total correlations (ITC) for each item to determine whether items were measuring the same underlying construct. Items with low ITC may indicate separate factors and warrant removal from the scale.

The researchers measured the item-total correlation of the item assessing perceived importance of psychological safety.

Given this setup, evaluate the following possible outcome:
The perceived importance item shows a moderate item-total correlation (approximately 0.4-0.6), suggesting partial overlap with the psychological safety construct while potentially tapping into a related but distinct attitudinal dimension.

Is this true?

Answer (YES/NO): NO